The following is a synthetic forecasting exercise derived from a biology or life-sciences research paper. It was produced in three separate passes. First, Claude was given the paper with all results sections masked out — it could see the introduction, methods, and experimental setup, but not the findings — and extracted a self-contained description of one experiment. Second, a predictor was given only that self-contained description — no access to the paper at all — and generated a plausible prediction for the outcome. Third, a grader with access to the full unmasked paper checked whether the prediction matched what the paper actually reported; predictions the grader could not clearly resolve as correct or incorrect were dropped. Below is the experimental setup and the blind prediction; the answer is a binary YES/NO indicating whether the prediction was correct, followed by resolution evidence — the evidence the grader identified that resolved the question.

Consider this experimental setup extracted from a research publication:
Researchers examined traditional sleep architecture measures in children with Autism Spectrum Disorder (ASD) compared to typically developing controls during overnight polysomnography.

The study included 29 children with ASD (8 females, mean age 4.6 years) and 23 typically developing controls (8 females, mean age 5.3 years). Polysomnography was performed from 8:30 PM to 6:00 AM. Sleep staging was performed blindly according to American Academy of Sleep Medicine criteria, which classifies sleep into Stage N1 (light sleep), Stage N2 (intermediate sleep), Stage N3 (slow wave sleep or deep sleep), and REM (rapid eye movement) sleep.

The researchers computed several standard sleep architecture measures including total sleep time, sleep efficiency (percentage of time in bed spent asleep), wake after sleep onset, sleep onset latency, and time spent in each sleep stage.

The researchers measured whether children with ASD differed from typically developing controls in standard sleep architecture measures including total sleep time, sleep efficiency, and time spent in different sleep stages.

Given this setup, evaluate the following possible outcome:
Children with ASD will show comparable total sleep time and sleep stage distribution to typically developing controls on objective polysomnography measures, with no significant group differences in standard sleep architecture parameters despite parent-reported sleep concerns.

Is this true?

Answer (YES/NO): NO